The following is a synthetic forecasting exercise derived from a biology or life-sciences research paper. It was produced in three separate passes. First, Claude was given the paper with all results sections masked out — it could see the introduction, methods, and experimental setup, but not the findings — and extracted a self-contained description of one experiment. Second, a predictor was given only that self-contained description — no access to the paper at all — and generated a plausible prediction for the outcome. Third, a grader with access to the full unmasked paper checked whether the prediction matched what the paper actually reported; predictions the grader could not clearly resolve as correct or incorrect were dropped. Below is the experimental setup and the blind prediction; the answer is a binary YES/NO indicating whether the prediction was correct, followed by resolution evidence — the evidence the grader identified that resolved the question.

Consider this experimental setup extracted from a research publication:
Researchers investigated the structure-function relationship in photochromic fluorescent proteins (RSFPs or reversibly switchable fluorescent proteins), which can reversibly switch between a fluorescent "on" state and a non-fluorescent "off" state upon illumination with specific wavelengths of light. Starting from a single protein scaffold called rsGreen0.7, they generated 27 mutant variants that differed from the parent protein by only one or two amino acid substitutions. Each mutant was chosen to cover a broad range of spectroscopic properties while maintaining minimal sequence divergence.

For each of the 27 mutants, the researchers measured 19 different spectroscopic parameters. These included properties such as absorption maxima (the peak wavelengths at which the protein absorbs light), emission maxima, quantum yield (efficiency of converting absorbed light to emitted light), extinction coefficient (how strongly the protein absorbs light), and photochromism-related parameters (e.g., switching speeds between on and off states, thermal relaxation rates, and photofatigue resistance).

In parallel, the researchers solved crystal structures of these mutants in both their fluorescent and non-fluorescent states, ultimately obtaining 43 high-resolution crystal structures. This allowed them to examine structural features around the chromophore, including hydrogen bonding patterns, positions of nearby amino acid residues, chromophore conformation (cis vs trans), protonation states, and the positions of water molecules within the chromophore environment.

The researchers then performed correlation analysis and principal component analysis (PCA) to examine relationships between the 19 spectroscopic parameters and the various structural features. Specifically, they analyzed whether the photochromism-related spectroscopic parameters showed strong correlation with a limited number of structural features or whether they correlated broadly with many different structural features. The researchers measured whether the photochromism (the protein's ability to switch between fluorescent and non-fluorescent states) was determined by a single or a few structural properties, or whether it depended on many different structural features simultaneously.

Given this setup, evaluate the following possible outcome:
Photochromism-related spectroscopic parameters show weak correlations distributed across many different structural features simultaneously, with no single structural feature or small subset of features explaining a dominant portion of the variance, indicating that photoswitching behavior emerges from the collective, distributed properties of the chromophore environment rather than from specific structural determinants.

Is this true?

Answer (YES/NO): NO